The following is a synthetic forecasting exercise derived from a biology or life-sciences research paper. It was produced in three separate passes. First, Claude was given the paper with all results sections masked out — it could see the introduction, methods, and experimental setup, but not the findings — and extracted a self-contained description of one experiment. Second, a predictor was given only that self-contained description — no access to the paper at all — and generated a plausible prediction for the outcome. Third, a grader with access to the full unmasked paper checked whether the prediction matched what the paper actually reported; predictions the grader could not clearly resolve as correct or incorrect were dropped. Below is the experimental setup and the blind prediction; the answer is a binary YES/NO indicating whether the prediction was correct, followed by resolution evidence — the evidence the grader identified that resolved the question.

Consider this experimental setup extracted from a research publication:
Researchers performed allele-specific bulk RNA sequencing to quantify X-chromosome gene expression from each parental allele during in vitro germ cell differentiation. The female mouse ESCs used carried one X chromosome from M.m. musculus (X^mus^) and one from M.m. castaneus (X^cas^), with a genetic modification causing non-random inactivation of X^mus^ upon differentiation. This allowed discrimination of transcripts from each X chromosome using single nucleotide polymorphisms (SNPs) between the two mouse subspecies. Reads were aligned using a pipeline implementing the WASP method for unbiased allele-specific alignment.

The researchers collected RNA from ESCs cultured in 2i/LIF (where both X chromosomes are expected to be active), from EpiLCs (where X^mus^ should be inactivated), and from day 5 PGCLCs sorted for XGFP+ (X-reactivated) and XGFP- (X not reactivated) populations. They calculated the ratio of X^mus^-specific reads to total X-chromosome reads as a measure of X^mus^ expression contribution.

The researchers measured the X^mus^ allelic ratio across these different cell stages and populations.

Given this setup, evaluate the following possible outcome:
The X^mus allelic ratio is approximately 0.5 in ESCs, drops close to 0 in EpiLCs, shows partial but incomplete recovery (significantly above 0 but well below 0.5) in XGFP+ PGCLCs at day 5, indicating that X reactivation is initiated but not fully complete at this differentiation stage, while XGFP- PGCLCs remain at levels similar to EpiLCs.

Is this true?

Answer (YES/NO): NO